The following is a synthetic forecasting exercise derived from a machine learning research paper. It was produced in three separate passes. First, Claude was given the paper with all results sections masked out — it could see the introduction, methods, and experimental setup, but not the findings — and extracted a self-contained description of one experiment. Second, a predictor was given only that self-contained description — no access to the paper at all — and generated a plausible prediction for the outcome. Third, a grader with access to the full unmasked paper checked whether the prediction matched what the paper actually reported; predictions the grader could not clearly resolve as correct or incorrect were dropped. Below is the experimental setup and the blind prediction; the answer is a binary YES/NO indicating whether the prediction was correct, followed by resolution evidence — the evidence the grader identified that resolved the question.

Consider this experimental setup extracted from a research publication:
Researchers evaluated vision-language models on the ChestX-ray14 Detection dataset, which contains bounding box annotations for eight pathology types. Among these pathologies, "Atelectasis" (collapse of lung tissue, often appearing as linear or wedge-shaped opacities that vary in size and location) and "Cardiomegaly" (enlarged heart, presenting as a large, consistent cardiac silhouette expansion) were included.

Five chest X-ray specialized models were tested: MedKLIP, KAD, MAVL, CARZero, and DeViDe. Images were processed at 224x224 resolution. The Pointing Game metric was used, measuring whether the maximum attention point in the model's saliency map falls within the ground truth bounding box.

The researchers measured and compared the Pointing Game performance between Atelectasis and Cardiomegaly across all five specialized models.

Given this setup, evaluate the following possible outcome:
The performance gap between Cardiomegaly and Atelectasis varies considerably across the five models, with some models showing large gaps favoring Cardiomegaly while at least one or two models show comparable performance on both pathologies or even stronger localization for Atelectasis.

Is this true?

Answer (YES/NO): NO